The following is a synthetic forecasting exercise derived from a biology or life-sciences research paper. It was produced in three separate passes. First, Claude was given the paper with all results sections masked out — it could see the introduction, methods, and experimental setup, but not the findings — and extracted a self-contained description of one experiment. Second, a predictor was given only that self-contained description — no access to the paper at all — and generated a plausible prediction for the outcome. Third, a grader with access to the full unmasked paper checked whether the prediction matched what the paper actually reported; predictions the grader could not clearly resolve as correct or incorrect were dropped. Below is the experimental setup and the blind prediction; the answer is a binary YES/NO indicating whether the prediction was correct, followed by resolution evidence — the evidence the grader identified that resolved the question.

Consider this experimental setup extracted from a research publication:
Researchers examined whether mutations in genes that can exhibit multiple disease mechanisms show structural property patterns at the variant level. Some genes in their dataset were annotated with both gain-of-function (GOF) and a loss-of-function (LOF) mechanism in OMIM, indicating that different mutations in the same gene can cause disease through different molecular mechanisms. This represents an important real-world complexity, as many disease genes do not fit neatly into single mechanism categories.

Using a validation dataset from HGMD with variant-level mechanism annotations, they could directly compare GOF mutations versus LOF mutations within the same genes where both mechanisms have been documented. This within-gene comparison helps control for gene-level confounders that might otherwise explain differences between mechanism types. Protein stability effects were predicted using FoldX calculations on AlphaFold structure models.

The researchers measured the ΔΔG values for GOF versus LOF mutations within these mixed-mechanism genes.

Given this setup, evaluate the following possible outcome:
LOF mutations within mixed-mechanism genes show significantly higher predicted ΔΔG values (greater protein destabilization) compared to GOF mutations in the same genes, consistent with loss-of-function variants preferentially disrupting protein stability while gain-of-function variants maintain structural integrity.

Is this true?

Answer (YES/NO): YES